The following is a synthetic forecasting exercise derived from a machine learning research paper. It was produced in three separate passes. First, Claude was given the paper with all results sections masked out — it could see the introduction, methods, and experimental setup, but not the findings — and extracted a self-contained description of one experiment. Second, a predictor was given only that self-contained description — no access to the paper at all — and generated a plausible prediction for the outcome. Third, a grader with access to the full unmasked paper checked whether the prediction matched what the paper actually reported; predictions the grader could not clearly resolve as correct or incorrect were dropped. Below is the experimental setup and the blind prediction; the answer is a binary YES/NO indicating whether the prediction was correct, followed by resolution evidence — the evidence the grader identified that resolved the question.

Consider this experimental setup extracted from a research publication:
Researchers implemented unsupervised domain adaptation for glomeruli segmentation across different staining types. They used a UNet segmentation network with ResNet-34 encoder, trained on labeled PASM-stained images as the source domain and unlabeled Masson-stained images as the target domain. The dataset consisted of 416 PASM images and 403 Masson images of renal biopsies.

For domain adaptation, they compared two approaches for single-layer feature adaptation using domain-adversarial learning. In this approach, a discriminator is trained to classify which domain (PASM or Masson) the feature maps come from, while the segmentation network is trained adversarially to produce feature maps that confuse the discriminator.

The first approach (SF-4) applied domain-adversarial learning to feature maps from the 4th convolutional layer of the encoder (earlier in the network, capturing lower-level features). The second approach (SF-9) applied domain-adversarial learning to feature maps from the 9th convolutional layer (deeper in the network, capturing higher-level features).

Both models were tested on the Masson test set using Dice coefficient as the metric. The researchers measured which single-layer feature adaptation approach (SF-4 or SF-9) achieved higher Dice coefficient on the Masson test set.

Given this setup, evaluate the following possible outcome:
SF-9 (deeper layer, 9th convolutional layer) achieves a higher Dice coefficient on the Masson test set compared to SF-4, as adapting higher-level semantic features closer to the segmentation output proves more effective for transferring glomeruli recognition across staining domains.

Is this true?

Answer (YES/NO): YES